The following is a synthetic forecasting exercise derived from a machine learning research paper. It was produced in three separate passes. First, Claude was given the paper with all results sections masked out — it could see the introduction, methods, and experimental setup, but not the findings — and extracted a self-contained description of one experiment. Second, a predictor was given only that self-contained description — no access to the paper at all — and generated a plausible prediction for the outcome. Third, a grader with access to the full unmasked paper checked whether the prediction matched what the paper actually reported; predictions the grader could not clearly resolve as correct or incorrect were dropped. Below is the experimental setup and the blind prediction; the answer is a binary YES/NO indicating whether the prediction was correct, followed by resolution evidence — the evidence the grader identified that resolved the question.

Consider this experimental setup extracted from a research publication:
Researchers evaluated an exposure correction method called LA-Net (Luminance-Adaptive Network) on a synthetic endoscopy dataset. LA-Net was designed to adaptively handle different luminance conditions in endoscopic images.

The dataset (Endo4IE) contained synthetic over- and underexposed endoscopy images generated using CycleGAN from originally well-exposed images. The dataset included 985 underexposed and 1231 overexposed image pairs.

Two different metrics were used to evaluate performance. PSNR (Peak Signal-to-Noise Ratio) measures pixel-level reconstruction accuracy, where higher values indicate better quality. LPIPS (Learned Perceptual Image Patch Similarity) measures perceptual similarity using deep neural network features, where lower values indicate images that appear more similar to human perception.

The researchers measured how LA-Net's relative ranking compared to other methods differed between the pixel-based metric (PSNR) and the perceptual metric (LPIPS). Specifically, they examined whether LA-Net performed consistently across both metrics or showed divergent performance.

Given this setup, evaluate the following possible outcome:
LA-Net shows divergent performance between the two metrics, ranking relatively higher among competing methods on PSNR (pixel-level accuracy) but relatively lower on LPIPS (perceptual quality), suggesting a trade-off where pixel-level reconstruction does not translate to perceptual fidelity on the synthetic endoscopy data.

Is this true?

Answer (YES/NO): NO